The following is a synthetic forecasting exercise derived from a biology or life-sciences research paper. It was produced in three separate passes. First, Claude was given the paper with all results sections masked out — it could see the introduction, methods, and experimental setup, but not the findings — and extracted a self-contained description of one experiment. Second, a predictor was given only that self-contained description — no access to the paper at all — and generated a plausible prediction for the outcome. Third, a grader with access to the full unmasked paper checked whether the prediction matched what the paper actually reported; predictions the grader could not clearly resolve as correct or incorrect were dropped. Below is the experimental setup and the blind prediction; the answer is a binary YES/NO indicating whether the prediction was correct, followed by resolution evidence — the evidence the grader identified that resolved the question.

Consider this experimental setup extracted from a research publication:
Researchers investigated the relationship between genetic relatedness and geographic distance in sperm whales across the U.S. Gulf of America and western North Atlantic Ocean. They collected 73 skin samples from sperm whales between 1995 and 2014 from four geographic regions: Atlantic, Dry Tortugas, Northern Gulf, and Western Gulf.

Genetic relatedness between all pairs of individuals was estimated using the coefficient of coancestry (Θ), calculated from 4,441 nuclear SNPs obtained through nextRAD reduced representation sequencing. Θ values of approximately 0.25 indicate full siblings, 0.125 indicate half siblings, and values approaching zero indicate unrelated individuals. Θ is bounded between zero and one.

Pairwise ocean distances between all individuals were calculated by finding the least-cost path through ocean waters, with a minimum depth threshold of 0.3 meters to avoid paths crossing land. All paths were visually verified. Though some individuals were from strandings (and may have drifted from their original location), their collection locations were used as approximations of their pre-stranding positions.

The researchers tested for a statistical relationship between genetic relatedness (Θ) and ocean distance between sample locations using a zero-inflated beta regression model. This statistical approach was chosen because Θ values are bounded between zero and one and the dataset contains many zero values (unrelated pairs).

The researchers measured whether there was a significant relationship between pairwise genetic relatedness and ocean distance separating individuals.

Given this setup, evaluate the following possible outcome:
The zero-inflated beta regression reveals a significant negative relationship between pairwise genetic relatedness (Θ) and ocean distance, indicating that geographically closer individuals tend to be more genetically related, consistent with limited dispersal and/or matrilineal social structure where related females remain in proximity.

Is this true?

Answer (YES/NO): YES